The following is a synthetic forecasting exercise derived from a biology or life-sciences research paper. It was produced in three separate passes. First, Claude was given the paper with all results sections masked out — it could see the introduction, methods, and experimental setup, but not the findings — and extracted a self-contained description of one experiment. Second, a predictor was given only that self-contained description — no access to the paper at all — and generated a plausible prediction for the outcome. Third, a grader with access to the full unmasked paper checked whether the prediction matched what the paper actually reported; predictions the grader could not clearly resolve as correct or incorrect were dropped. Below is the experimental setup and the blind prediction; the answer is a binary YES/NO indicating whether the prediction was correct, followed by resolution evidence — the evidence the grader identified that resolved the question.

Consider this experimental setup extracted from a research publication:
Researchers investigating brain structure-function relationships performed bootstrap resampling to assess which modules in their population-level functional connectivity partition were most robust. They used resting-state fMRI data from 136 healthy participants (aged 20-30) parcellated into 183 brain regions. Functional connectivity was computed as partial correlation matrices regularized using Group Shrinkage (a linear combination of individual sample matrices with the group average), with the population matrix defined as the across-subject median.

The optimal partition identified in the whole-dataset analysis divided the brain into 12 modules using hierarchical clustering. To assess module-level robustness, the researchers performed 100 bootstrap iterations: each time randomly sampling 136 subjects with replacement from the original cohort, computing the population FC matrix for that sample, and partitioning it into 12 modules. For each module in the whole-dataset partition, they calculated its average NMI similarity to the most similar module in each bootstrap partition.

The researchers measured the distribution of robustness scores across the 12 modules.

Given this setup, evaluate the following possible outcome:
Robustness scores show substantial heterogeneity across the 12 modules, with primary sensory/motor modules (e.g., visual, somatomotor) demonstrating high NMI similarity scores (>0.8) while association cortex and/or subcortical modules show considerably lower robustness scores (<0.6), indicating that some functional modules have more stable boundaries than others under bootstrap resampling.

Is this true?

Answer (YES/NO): NO